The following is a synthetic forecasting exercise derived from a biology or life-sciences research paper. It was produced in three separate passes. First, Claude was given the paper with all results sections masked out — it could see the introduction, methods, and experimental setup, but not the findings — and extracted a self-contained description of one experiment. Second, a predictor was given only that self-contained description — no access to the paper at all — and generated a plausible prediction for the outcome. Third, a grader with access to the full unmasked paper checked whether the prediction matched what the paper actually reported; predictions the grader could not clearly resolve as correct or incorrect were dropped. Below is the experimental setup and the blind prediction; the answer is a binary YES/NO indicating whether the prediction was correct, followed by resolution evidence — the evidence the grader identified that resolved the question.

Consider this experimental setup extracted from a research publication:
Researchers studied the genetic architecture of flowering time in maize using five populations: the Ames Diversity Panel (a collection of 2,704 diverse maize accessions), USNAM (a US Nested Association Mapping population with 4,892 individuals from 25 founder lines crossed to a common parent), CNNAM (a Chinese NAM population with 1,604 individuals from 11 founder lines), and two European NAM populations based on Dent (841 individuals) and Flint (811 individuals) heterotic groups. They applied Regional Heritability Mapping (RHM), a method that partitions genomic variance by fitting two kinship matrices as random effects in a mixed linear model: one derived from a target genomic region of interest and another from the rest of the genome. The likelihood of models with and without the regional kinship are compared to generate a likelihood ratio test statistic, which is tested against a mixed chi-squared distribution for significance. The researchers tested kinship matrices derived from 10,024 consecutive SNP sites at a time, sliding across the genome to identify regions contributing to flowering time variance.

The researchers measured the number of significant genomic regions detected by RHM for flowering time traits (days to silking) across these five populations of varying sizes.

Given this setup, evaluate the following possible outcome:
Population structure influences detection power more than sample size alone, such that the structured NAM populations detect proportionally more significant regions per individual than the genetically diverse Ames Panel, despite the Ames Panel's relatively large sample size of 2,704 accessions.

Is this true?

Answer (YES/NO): NO